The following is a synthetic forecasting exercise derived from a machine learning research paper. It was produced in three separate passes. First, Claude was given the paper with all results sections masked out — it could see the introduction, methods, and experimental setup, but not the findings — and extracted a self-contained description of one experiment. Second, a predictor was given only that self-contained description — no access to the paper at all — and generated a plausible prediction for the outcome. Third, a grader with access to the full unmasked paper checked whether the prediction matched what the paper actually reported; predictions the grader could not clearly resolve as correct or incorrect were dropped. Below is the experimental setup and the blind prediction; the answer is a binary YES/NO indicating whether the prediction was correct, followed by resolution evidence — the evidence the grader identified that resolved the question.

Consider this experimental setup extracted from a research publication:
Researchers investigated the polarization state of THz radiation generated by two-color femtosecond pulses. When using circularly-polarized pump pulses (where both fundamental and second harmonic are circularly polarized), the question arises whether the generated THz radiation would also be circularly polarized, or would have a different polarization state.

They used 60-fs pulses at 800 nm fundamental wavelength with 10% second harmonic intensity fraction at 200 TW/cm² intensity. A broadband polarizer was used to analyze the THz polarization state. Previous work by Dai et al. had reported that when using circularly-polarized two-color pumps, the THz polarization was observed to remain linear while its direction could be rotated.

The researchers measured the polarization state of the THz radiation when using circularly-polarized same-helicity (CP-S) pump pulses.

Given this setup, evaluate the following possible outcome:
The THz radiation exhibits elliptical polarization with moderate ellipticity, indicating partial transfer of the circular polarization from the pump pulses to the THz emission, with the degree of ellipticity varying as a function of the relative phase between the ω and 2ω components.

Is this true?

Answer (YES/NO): NO